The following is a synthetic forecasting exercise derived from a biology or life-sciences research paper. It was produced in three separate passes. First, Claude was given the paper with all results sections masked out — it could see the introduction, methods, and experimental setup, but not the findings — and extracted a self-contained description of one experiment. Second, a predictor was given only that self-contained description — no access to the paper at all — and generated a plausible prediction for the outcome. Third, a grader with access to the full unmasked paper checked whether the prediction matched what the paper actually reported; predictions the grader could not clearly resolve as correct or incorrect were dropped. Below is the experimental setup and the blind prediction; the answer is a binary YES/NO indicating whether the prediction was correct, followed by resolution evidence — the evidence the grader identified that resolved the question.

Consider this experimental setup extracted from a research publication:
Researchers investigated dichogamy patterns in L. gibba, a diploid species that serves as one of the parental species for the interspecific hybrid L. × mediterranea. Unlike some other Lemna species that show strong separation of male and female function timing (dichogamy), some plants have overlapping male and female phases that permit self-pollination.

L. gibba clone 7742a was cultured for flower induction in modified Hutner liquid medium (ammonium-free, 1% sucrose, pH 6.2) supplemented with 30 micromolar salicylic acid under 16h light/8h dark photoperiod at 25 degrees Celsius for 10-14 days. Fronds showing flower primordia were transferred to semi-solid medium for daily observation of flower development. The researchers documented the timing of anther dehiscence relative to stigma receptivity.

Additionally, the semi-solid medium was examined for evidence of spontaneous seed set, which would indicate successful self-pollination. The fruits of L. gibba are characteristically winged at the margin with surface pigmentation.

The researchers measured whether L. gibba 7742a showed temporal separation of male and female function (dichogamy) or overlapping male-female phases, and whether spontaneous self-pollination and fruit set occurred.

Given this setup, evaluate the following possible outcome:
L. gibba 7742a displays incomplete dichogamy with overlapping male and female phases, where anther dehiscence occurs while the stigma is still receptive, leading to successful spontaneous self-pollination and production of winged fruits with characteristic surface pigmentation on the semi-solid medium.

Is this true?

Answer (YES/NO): YES